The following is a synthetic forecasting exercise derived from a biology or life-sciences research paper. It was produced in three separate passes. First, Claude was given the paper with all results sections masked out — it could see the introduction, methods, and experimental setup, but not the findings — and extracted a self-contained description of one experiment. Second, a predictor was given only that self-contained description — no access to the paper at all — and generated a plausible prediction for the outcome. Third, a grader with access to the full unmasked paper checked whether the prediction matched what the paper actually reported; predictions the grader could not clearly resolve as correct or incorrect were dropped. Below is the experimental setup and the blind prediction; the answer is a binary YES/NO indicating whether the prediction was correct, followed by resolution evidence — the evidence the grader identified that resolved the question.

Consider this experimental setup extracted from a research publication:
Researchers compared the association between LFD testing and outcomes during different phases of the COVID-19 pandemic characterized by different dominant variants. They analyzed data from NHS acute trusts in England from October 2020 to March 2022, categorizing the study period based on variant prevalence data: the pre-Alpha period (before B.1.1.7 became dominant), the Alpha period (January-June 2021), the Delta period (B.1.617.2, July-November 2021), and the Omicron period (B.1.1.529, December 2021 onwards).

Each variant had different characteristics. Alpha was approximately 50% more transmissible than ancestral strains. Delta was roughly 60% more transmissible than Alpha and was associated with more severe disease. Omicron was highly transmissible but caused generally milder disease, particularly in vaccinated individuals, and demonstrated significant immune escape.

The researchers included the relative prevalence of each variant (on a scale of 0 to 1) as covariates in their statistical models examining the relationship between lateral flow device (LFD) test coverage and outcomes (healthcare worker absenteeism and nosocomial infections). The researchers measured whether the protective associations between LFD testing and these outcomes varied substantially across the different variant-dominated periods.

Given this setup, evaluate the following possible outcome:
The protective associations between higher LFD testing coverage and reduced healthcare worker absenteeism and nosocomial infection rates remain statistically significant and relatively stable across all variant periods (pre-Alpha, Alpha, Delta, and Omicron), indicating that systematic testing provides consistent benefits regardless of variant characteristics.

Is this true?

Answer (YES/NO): NO